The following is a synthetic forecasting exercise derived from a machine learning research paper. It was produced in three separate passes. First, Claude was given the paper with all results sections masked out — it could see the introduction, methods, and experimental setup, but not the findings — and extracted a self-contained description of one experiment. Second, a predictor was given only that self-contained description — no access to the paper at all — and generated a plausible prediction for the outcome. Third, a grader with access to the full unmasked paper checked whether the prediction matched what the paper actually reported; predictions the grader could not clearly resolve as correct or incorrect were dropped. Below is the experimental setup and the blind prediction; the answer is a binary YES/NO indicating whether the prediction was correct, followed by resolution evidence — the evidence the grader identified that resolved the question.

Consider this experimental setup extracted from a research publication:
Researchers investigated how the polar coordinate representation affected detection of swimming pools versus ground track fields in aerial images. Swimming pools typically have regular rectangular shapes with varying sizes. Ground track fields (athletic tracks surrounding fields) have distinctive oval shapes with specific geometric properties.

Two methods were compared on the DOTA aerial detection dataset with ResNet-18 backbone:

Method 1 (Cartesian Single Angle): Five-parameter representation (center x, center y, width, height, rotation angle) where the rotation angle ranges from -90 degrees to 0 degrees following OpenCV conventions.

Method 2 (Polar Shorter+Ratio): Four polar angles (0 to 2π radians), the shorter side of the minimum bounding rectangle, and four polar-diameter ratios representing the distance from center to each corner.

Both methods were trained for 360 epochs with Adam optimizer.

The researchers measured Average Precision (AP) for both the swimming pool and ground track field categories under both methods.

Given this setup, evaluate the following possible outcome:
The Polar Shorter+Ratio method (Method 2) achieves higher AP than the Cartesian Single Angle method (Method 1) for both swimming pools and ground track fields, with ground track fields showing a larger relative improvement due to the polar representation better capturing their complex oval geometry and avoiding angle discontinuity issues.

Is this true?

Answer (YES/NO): NO